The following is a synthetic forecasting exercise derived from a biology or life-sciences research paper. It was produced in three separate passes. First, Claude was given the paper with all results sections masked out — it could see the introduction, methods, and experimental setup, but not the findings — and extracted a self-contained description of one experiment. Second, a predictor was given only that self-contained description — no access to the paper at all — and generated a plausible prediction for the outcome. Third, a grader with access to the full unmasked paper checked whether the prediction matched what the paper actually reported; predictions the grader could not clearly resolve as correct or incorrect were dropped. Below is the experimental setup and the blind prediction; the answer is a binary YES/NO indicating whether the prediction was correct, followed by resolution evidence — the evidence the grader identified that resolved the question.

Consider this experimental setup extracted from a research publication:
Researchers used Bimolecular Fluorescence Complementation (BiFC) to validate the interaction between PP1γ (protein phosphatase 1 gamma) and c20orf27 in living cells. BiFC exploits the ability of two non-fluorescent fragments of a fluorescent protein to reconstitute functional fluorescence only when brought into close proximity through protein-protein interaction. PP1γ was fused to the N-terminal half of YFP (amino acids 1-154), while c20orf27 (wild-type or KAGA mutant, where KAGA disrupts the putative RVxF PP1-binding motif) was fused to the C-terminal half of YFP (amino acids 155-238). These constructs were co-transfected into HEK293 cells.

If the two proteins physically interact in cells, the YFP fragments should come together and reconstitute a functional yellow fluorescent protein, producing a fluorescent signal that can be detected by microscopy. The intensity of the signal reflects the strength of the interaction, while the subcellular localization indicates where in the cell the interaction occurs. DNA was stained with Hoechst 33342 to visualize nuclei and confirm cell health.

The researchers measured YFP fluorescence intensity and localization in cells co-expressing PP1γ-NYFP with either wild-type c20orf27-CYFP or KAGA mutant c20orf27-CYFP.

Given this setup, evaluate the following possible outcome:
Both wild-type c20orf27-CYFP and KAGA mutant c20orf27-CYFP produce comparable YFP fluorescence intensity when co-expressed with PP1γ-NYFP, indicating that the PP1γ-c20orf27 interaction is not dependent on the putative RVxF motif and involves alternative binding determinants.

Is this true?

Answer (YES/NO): NO